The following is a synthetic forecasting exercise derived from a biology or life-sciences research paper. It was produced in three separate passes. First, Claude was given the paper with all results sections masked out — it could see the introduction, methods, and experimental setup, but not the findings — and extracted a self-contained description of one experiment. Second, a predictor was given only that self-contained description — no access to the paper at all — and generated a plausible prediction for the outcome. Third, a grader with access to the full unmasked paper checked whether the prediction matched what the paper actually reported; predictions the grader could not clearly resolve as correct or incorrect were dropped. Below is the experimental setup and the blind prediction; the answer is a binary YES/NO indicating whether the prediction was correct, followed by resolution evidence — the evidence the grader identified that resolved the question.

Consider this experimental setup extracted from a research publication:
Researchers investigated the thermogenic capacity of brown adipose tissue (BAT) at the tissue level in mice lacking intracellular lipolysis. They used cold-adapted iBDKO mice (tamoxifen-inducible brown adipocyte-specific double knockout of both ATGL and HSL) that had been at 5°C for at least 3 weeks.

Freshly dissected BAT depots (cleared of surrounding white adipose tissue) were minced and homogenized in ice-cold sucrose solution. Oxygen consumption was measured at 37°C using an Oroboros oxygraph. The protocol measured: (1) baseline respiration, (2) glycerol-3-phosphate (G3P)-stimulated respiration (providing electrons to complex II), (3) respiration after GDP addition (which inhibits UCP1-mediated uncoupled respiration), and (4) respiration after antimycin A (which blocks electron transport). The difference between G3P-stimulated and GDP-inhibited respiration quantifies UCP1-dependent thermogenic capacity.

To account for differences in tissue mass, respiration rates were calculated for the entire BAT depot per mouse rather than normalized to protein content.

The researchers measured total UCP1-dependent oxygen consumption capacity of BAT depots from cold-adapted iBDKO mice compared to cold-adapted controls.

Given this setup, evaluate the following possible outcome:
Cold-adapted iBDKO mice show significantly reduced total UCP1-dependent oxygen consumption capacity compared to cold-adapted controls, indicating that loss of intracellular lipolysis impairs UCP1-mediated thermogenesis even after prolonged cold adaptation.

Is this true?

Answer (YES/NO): YES